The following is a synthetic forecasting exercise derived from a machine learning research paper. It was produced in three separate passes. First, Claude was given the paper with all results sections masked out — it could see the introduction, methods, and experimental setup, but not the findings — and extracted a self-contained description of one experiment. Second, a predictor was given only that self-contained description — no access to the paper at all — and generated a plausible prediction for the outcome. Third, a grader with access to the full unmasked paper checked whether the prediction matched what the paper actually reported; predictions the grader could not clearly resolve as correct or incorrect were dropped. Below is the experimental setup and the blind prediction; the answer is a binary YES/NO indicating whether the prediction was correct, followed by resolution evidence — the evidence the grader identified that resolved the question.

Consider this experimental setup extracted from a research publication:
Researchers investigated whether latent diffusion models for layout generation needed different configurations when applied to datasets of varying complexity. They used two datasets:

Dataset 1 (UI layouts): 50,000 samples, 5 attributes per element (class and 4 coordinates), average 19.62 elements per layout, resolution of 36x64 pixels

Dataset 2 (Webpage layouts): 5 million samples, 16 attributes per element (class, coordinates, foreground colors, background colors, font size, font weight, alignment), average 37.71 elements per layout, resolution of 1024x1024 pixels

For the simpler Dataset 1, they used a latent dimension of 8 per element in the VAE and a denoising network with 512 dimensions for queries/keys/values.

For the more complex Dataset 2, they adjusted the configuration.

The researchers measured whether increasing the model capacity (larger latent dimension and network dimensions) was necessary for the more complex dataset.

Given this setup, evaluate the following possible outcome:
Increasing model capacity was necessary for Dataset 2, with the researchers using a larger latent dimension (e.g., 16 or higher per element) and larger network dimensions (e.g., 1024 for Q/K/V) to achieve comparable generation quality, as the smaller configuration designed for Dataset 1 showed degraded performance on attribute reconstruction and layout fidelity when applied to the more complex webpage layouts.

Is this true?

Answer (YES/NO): NO